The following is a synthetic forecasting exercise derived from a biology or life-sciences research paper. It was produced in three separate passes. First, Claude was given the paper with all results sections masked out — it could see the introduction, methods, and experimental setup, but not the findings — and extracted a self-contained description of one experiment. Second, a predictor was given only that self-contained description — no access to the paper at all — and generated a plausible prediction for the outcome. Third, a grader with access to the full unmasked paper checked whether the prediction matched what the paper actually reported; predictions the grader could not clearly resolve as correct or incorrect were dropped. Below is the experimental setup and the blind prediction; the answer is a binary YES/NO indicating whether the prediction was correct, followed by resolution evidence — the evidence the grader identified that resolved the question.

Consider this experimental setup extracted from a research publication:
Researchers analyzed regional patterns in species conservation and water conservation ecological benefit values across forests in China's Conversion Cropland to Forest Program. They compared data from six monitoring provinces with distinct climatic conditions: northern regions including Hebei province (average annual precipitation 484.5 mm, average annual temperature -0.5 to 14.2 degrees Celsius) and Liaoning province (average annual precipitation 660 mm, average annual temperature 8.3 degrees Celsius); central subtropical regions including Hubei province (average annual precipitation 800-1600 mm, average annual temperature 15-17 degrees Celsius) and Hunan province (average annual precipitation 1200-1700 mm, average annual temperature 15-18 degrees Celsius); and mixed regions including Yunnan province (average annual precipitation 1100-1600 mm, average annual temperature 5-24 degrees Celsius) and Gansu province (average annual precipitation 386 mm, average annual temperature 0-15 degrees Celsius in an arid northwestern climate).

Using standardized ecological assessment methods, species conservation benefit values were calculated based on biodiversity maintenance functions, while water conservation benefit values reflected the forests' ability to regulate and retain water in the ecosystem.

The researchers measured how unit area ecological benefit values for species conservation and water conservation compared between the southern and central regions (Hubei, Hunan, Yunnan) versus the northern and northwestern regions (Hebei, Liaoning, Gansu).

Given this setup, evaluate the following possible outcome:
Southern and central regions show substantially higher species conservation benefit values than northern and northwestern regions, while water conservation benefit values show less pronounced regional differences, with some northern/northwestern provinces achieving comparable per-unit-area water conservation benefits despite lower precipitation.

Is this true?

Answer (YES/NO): NO